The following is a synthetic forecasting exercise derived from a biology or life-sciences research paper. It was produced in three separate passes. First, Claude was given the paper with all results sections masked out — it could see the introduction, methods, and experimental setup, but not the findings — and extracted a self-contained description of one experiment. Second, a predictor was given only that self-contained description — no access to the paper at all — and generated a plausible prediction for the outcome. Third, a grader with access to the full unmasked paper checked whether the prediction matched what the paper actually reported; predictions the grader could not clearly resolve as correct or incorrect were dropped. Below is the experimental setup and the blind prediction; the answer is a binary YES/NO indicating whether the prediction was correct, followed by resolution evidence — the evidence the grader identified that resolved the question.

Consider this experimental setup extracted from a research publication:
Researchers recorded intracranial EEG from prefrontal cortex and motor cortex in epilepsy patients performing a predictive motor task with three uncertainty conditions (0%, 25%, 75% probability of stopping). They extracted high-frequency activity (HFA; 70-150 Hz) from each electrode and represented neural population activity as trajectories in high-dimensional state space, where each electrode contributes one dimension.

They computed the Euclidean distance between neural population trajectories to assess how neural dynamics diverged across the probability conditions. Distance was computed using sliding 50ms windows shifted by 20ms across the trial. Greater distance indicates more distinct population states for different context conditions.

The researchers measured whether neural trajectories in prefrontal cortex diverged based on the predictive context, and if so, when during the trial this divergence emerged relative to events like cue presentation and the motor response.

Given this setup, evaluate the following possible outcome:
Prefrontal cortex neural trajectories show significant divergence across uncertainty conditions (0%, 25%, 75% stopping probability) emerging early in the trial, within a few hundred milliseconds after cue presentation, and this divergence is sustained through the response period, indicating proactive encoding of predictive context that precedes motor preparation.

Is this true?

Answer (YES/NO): NO